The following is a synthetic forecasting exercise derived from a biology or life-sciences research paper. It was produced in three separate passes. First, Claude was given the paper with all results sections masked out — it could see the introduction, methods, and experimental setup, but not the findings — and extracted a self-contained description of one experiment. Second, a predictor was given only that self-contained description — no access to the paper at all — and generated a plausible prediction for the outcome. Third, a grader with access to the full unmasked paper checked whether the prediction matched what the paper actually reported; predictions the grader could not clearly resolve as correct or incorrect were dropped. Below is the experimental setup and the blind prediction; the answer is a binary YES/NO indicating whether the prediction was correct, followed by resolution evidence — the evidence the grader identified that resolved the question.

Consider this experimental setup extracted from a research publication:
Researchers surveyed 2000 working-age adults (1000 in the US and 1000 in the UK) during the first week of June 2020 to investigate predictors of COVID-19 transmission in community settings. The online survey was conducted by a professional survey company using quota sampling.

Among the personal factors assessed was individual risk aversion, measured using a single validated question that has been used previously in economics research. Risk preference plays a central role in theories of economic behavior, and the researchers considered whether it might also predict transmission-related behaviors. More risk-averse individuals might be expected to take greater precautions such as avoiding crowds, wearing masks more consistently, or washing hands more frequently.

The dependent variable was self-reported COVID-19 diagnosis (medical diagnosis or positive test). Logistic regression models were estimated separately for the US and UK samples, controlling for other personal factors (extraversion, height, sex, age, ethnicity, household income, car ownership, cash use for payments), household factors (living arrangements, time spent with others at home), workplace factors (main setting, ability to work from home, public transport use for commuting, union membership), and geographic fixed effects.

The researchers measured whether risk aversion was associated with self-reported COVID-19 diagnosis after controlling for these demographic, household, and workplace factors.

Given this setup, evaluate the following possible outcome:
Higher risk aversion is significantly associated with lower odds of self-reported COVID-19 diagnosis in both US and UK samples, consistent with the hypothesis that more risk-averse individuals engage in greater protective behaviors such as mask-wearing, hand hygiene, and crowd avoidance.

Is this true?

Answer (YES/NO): NO